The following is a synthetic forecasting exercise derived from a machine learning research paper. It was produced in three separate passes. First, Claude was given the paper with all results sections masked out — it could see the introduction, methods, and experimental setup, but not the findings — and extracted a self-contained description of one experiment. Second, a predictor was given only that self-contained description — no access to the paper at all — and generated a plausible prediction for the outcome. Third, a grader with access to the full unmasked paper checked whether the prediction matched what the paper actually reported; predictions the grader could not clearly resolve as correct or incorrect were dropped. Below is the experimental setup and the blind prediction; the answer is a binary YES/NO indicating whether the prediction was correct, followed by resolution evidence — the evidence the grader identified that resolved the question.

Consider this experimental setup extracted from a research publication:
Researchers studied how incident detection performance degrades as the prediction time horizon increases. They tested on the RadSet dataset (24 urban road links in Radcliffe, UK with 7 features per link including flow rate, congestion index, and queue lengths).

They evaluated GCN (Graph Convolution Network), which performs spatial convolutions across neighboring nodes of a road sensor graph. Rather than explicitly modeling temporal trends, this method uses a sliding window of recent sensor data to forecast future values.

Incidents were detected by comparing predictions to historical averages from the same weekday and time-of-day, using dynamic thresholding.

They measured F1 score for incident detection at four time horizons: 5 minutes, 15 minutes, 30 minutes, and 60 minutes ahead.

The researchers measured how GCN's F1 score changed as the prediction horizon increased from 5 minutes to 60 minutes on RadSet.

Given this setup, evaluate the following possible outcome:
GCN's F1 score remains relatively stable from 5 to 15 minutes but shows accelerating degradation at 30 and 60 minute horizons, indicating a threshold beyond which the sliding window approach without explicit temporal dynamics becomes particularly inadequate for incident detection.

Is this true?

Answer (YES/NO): NO